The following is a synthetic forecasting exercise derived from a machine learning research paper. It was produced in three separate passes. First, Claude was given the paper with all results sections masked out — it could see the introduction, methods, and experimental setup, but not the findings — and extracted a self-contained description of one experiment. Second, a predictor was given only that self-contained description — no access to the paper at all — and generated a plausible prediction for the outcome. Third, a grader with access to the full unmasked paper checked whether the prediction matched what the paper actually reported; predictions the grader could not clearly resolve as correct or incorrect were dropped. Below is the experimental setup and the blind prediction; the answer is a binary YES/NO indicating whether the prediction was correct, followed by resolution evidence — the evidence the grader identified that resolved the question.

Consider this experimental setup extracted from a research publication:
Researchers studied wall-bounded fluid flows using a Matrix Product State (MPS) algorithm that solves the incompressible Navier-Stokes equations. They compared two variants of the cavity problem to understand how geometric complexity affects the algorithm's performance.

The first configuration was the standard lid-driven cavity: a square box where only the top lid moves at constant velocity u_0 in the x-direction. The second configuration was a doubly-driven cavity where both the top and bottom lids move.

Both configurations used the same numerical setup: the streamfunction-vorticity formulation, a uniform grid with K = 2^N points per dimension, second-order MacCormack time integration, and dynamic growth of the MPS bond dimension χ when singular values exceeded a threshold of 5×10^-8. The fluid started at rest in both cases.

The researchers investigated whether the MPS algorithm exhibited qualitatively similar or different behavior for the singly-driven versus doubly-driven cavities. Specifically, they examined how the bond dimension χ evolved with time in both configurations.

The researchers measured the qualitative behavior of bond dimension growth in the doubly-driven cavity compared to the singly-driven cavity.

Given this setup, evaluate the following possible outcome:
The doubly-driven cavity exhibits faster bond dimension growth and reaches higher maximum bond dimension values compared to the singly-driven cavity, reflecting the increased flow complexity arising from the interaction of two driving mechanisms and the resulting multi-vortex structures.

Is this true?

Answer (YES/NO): NO